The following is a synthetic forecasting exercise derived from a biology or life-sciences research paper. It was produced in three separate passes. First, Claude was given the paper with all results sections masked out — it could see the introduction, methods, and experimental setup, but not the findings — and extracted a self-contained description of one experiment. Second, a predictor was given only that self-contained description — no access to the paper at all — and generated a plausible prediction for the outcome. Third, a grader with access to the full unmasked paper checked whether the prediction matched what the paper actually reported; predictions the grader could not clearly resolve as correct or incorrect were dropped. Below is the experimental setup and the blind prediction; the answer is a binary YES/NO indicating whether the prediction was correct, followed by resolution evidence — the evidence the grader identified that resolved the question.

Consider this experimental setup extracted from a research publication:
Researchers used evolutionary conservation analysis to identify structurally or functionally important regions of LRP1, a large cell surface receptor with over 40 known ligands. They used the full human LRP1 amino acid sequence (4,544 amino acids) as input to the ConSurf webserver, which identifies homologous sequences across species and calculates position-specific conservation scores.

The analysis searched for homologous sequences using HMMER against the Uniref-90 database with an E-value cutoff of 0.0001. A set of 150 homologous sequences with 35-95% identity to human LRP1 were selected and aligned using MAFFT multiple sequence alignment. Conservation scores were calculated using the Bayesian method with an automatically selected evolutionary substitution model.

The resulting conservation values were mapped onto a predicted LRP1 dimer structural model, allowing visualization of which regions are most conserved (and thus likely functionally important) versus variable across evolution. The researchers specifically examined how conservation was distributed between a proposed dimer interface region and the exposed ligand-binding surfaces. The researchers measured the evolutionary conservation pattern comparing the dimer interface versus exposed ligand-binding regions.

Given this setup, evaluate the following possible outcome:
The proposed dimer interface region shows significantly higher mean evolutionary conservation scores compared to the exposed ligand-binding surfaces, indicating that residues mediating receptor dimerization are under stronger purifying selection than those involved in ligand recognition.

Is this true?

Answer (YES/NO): YES